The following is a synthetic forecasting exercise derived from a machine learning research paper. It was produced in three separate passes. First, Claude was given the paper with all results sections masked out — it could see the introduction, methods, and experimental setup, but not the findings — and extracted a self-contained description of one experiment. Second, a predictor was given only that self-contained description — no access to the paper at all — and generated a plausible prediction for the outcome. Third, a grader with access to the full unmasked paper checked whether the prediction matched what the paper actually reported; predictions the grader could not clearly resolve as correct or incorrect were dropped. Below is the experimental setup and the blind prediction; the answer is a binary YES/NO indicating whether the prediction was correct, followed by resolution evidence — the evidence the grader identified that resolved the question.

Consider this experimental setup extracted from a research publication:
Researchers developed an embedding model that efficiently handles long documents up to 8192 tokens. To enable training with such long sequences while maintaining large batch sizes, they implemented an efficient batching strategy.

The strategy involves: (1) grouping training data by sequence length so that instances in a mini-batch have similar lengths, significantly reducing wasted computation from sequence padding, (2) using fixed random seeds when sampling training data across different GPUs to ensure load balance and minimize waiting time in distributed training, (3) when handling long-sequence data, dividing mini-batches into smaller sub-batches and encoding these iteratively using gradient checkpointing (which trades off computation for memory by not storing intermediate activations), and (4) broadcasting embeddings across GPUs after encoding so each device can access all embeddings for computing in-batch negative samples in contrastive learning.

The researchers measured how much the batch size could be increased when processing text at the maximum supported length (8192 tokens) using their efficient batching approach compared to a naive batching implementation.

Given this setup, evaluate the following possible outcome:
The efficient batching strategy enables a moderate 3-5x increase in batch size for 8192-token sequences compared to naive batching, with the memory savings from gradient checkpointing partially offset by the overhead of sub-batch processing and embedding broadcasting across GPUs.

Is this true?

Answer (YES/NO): NO